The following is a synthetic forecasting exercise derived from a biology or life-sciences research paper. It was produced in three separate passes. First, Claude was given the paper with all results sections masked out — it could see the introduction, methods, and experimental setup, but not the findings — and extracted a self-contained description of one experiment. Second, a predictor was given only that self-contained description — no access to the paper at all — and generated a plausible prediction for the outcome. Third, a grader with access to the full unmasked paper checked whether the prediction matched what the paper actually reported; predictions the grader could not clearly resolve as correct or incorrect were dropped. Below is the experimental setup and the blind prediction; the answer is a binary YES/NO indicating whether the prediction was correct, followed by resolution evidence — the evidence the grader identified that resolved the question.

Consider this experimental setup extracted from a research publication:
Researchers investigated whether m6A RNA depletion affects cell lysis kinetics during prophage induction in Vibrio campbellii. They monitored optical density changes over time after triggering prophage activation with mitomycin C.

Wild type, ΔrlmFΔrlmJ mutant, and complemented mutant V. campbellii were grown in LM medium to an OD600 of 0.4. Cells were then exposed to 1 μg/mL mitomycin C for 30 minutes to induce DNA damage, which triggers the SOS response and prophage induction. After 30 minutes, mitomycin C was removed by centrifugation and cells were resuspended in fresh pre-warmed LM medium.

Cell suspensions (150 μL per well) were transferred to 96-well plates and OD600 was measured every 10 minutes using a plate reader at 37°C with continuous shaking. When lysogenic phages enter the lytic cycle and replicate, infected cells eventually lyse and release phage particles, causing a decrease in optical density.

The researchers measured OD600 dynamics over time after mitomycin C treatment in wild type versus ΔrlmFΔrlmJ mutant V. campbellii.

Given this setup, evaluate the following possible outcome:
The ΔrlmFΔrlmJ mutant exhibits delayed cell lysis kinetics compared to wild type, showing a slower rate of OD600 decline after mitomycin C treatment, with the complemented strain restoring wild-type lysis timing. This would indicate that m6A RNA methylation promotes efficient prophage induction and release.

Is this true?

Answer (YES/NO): NO